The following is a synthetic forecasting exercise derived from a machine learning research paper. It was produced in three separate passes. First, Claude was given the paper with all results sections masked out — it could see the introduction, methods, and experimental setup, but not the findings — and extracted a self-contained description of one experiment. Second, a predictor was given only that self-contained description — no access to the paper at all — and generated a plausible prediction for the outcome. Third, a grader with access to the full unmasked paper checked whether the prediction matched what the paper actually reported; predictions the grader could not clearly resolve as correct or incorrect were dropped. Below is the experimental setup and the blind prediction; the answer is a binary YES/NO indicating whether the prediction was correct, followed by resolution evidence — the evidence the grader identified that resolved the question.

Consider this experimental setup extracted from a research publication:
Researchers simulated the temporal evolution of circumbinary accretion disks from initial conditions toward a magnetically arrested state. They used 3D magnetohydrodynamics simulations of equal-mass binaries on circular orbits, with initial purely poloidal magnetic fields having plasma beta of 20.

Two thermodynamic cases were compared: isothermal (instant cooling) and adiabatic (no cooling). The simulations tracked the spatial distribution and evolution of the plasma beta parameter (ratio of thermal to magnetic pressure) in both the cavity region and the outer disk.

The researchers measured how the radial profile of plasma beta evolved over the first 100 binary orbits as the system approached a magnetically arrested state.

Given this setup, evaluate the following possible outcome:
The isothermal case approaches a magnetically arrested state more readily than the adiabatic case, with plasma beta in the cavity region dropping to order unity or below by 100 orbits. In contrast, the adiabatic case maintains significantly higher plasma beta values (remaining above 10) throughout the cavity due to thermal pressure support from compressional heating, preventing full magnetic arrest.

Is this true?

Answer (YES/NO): NO